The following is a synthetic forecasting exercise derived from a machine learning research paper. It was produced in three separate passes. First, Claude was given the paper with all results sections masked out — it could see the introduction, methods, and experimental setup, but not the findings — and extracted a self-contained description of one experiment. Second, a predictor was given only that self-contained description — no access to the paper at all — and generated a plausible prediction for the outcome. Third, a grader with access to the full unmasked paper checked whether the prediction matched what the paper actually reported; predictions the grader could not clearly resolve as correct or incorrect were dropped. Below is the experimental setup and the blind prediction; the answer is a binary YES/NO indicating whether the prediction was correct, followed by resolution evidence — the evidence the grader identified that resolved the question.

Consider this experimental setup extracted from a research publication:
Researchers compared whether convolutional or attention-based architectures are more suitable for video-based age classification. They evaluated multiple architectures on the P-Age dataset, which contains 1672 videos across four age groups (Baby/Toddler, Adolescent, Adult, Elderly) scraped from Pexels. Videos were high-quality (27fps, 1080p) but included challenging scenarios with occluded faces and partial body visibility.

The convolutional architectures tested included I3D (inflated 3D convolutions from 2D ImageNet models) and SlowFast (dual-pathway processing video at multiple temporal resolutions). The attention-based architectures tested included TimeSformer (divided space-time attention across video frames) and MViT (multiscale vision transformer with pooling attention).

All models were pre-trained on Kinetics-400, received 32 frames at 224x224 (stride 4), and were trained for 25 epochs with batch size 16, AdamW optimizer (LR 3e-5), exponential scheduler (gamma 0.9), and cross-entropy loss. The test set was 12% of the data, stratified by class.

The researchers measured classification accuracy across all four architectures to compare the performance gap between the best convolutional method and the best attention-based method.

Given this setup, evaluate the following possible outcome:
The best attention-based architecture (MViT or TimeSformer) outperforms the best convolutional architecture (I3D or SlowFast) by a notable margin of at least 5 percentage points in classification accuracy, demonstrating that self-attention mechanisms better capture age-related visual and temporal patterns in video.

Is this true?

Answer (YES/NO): YES